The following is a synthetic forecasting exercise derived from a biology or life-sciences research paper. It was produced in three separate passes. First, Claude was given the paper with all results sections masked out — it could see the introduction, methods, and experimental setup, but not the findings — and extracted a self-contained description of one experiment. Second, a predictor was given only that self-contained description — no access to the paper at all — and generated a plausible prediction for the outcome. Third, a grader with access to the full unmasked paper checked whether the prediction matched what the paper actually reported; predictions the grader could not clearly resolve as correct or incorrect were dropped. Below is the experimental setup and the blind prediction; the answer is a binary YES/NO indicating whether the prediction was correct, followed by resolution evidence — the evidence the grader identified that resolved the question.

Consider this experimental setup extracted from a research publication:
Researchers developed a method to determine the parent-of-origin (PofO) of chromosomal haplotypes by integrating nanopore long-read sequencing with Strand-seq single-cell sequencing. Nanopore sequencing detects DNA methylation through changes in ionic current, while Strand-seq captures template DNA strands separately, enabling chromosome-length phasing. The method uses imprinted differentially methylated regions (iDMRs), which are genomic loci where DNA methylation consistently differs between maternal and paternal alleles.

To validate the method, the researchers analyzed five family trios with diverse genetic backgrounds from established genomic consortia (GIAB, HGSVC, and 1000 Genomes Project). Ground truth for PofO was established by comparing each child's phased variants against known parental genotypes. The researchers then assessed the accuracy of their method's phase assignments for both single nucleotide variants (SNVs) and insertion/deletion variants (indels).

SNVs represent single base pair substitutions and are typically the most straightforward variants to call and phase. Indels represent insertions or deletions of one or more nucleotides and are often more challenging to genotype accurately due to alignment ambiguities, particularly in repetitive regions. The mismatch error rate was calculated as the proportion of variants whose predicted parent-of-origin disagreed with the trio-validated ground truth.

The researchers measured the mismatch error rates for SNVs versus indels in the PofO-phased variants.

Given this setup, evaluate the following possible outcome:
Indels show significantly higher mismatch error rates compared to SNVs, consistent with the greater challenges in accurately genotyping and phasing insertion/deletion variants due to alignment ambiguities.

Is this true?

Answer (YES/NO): YES